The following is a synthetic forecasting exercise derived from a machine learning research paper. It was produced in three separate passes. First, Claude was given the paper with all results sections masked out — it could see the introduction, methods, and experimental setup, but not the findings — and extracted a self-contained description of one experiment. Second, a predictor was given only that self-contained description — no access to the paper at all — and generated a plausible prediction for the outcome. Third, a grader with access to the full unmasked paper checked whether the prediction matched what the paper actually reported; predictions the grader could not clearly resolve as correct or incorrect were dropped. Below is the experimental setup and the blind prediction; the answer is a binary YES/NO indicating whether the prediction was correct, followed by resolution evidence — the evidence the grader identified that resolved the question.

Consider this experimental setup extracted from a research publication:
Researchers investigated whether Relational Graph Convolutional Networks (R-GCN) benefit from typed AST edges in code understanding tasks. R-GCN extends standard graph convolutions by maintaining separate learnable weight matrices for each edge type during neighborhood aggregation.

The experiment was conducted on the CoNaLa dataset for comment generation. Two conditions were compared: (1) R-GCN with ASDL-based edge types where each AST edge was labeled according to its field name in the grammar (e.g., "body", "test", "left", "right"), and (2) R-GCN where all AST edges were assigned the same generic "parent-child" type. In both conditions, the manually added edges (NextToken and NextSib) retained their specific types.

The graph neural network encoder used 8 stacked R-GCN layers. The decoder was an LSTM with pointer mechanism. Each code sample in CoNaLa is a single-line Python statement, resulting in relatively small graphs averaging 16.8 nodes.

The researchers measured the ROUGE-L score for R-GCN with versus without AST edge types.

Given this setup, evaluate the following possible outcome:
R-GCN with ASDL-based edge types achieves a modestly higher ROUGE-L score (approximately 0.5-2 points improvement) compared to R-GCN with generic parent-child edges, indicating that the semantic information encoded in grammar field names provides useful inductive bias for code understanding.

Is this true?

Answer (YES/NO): YES